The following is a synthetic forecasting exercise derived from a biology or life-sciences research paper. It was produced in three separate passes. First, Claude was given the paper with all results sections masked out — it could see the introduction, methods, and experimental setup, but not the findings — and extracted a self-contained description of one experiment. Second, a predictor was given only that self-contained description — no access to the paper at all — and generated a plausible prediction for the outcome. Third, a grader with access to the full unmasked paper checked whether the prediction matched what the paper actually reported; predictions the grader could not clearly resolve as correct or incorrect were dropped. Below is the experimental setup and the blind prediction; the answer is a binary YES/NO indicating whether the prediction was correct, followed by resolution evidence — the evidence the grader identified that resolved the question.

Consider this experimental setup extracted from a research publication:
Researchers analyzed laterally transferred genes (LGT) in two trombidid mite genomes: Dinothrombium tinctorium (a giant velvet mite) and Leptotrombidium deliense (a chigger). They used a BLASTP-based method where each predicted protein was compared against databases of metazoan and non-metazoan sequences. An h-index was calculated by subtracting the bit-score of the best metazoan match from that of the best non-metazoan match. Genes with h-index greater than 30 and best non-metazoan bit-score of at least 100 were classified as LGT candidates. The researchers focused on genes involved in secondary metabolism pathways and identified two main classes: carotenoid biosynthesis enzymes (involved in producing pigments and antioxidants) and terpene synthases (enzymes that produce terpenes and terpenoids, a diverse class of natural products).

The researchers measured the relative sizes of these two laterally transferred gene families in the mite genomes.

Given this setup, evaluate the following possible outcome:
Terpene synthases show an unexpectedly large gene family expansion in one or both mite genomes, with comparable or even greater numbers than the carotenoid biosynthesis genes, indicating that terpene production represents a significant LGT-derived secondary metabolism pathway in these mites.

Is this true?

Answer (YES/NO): YES